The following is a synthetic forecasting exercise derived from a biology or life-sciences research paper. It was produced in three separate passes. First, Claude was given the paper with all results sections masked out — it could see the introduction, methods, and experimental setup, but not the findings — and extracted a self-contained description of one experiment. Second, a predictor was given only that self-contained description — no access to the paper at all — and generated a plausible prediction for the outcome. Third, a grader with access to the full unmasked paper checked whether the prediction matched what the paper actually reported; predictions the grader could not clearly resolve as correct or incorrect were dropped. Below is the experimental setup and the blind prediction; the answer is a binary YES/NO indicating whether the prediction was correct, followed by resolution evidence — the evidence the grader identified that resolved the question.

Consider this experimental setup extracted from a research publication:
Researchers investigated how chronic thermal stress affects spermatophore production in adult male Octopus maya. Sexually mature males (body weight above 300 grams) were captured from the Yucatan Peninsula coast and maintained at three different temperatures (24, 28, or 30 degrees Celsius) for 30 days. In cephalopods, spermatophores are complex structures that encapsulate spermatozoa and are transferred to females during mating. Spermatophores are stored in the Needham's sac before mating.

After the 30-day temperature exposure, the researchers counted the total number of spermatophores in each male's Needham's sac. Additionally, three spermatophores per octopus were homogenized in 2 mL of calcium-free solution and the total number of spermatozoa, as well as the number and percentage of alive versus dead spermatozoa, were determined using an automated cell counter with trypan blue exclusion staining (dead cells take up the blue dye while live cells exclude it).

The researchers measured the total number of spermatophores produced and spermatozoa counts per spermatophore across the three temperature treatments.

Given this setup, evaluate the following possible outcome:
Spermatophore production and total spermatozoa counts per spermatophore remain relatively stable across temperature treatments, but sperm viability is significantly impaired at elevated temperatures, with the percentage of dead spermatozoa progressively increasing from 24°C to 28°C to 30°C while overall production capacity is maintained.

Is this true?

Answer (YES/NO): NO